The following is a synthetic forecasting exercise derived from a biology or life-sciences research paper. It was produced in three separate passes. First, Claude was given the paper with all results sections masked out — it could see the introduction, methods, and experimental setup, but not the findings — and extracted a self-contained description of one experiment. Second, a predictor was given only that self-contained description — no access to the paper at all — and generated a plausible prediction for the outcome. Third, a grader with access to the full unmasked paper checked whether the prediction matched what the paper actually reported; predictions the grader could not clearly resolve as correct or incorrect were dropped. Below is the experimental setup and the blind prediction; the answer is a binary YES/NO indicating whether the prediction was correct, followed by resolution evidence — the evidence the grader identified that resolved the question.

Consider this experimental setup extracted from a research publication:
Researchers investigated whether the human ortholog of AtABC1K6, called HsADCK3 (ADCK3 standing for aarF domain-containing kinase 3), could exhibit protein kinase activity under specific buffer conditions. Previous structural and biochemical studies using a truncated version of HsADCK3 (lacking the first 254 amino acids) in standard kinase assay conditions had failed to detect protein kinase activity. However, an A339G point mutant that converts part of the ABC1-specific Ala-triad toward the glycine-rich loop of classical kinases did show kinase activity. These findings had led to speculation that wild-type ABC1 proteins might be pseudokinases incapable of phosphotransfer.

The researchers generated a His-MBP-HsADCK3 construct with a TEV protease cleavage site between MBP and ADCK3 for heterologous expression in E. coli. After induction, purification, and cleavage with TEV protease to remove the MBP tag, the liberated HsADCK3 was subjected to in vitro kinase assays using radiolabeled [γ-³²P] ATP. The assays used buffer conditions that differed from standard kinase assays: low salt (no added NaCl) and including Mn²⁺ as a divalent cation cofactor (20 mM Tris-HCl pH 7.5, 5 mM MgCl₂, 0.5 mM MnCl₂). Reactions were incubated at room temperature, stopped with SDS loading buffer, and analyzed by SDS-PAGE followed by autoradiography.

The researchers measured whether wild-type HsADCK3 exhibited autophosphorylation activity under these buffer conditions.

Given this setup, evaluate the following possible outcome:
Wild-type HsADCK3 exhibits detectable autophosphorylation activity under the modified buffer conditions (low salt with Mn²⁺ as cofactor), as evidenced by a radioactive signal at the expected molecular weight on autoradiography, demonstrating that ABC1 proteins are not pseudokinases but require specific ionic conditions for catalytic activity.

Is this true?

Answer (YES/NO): YES